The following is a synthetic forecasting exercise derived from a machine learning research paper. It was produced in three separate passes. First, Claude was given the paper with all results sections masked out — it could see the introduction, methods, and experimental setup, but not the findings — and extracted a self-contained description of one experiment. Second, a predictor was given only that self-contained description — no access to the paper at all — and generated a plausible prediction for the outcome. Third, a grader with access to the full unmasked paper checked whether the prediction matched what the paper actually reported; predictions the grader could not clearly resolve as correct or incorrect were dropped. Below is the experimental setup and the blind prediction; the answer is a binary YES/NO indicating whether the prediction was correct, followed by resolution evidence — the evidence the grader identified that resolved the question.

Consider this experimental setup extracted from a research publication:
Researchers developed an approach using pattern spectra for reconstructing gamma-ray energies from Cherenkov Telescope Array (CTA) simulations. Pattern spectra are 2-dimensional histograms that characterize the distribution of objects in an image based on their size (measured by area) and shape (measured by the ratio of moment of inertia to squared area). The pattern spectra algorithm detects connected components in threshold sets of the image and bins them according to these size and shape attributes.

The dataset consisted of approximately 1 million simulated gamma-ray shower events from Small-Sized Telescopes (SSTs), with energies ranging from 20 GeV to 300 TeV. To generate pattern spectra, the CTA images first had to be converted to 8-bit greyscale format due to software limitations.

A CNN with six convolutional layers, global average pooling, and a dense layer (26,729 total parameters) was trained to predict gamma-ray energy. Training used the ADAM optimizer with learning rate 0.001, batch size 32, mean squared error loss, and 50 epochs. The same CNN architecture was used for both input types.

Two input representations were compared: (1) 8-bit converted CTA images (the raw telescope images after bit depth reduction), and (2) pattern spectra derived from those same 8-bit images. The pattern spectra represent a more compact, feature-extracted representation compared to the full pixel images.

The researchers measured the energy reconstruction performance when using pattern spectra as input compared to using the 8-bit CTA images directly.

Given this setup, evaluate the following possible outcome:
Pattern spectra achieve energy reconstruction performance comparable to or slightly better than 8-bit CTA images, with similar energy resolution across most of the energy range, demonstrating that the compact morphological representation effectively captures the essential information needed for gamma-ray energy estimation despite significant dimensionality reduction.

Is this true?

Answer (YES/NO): NO